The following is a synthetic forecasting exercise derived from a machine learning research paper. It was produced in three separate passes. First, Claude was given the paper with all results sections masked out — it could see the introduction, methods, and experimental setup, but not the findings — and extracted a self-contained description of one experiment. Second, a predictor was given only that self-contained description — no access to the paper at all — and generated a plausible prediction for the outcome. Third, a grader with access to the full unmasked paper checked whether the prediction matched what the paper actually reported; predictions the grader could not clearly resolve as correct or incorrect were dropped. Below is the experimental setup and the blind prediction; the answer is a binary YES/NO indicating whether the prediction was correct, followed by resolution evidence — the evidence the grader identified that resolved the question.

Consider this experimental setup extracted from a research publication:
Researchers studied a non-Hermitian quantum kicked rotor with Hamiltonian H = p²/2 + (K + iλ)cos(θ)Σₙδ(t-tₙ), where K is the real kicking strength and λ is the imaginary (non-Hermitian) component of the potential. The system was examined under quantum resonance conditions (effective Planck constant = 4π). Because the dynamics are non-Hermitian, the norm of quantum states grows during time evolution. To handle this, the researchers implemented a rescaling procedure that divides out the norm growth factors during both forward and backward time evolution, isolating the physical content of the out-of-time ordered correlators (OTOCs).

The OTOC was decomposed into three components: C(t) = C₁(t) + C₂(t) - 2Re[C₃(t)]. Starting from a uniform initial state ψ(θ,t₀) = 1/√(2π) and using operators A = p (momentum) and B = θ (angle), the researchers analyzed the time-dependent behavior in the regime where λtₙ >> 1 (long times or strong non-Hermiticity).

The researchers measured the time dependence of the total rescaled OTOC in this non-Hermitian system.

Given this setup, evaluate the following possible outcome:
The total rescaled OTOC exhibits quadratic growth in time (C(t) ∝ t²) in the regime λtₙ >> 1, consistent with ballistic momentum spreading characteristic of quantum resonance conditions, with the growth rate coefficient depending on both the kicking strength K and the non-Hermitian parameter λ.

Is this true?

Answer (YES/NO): NO